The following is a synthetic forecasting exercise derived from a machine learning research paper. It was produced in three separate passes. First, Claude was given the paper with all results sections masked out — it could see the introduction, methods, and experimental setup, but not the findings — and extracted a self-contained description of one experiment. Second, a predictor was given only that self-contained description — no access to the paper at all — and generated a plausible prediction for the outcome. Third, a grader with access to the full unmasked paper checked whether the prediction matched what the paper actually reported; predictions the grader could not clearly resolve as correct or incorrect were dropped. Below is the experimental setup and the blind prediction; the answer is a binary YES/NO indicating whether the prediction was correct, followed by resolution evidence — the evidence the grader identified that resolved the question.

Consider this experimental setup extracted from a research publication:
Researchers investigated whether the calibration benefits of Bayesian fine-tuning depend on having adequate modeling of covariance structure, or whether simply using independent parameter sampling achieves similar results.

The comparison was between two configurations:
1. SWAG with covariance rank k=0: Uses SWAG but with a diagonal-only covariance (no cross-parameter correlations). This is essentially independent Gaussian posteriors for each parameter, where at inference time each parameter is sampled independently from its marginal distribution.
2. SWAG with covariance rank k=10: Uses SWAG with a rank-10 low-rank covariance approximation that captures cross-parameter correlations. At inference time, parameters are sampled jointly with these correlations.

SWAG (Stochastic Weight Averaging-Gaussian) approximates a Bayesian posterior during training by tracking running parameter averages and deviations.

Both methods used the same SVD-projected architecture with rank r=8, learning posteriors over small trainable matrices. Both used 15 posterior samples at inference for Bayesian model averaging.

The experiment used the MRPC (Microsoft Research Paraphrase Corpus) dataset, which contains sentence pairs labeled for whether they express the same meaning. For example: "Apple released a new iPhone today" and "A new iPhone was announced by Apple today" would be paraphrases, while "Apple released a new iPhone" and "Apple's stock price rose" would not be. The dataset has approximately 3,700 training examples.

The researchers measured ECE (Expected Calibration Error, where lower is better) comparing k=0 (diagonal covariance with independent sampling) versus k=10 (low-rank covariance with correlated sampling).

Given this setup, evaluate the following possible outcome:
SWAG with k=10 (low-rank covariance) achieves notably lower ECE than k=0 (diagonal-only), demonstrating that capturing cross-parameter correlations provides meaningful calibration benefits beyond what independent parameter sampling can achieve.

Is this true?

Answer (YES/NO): YES